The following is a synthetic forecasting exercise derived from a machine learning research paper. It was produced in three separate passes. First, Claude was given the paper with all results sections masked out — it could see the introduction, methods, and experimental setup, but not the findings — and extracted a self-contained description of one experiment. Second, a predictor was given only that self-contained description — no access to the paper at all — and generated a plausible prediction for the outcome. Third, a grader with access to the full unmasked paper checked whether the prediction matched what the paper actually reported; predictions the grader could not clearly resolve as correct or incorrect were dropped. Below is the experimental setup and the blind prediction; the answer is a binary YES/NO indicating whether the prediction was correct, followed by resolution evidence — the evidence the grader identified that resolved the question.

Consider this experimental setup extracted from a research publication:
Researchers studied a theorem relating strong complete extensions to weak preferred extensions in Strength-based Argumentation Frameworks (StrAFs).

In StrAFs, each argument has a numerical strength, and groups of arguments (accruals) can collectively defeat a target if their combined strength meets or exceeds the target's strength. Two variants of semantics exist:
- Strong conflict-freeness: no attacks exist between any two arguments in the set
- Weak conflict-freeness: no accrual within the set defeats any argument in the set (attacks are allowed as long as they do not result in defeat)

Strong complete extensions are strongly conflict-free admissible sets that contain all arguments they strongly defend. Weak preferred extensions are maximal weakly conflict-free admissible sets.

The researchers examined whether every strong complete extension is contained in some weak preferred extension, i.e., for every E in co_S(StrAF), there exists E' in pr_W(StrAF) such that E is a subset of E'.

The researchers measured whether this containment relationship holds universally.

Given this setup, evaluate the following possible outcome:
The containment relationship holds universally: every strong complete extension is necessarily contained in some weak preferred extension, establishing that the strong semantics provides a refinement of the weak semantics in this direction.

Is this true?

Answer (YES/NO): YES